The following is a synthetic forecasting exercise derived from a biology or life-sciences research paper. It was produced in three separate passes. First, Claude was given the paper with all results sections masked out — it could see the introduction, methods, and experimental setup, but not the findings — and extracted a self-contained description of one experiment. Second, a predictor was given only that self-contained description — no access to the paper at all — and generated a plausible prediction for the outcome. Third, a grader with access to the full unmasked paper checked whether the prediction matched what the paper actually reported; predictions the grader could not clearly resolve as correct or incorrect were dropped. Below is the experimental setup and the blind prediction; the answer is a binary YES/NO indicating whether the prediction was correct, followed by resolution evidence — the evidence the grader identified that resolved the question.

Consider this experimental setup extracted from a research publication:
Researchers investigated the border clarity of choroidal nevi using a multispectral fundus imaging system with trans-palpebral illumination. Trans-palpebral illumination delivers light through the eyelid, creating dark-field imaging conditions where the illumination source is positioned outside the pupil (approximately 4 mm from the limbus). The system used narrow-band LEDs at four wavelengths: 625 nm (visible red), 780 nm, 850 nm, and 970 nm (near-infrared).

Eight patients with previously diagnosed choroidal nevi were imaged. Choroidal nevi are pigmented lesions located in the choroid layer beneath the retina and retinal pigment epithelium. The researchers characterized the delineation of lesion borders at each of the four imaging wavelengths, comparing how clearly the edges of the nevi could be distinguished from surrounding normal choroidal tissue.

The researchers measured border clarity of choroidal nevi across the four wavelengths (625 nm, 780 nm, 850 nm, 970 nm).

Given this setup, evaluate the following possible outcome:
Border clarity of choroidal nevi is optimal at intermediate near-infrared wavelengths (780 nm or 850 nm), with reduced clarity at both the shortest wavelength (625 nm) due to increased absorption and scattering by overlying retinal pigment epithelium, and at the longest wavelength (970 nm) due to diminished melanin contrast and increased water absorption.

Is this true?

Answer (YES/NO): YES